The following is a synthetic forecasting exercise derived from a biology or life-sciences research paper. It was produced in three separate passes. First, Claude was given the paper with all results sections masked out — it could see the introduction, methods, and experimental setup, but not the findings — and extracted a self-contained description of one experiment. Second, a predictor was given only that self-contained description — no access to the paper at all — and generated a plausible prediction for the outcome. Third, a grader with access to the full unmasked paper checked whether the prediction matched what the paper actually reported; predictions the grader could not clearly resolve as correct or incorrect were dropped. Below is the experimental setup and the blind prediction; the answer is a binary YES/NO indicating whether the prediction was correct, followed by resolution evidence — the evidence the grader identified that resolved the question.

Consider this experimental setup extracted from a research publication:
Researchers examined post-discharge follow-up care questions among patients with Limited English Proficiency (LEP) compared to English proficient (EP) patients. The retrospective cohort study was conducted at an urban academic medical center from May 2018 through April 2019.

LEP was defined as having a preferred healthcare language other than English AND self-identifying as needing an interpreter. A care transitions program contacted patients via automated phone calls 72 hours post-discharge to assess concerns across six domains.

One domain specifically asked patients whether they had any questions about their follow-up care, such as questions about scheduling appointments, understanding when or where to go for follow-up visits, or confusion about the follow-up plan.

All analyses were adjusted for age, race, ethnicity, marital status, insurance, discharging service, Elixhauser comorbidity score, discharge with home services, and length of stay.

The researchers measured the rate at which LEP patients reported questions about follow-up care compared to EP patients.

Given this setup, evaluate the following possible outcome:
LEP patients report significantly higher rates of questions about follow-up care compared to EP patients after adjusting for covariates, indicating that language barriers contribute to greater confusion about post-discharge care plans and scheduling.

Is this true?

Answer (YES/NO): YES